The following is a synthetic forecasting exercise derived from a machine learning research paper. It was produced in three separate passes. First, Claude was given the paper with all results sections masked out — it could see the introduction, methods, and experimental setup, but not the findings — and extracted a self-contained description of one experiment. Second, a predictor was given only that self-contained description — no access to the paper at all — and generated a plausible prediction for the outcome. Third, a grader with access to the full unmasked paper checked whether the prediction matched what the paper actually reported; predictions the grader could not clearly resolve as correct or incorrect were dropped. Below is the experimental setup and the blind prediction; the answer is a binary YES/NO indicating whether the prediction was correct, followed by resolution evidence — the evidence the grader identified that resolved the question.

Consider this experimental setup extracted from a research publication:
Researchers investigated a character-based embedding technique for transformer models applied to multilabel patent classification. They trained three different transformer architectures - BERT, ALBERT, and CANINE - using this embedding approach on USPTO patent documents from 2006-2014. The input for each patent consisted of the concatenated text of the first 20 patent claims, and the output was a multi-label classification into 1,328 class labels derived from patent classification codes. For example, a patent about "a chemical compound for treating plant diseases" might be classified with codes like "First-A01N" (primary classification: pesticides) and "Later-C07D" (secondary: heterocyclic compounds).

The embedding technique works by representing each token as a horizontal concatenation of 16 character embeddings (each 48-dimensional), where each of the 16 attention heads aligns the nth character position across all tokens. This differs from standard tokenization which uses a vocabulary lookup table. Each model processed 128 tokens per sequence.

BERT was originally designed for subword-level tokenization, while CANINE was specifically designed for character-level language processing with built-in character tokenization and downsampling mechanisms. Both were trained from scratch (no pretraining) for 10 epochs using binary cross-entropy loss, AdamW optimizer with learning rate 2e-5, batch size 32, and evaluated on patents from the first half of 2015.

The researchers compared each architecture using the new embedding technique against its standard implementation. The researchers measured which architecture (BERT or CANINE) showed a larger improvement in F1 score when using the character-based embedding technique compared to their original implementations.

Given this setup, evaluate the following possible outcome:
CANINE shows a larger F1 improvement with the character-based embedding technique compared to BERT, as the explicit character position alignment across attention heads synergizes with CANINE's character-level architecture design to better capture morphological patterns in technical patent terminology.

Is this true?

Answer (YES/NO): YES